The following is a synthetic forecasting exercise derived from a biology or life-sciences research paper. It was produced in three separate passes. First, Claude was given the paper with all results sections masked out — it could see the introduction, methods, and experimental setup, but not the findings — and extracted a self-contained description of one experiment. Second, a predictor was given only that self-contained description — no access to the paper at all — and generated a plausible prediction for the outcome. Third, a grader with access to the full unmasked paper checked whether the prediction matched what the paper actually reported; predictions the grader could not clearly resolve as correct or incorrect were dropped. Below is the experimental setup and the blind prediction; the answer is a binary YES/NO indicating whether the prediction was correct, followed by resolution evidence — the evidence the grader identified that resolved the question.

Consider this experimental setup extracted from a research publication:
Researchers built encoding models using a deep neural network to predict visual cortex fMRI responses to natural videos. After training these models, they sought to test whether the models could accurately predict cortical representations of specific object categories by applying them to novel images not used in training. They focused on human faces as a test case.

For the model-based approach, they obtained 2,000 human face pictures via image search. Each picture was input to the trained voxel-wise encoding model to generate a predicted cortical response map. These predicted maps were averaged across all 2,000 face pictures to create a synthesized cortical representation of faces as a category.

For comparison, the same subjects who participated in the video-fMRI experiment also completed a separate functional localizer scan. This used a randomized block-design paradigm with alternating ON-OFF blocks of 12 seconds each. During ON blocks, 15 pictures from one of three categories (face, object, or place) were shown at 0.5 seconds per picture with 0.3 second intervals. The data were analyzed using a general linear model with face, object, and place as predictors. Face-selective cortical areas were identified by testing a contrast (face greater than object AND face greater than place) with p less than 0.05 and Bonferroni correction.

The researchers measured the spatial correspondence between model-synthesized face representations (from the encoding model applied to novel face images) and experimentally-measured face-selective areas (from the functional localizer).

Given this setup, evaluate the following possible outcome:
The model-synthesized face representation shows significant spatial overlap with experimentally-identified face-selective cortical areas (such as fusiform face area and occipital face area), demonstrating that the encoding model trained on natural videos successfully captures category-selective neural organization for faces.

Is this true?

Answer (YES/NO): YES